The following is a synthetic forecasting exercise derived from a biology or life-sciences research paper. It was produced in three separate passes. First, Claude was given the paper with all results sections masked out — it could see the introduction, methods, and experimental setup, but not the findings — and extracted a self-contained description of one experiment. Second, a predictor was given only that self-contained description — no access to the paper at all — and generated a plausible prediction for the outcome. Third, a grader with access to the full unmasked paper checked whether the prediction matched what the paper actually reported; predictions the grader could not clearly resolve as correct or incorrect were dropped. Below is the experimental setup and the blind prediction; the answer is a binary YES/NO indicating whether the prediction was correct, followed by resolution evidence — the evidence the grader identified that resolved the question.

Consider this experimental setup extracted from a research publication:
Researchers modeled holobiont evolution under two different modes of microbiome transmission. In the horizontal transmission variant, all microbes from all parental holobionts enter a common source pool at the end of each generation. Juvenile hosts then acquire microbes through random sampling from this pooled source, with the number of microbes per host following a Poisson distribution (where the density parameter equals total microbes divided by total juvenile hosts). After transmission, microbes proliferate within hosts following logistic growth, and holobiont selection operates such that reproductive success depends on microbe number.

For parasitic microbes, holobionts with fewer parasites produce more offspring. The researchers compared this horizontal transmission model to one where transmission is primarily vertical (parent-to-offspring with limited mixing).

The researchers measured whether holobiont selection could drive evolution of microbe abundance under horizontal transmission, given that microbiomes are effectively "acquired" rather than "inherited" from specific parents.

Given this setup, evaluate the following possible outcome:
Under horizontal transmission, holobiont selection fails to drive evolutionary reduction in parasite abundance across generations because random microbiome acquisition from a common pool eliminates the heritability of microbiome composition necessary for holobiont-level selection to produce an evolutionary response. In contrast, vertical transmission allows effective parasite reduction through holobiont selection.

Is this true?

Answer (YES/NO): NO